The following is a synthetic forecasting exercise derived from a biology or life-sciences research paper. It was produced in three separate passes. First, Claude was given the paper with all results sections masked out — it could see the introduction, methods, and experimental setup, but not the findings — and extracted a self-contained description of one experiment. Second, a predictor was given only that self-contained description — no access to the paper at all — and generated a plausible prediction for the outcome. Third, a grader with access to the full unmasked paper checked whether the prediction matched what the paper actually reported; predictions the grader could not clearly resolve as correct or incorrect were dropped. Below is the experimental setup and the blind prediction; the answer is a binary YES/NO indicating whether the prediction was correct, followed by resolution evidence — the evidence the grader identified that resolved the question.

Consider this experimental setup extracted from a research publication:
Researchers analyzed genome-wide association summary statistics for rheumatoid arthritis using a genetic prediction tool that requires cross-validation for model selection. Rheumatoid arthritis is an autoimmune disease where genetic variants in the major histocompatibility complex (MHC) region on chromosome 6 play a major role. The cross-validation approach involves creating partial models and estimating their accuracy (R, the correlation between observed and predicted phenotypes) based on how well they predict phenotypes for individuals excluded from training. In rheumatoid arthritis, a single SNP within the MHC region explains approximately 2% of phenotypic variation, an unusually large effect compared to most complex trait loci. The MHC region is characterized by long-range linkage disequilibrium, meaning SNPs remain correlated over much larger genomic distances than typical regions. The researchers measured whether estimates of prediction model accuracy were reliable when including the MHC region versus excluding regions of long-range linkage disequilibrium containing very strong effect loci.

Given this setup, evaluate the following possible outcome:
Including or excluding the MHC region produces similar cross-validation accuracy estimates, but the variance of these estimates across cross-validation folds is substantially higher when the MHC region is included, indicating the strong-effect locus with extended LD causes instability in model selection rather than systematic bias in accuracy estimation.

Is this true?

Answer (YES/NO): NO